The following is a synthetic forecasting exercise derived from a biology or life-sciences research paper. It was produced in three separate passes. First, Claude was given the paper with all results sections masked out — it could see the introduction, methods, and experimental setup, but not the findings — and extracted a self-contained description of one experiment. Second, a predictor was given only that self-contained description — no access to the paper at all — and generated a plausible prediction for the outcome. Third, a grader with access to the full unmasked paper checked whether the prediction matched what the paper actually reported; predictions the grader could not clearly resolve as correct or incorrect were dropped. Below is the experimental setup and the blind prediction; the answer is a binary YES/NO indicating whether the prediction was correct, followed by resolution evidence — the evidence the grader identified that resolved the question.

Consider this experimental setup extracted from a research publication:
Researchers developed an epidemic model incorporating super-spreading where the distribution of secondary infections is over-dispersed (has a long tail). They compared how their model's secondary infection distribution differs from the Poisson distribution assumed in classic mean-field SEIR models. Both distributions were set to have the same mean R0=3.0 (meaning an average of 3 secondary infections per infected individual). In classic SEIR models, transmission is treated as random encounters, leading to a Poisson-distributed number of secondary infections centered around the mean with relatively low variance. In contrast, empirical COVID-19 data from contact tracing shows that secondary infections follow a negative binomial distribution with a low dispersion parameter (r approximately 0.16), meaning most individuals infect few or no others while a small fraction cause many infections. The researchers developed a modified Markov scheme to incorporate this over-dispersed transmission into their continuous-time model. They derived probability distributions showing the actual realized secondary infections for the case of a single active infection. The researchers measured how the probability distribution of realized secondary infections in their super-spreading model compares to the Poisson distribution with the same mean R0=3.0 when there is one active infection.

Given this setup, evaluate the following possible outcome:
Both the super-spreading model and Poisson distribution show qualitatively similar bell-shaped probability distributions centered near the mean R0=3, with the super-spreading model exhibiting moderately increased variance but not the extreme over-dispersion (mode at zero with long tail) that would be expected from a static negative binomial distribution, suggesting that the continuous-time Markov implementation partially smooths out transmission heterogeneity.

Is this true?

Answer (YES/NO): NO